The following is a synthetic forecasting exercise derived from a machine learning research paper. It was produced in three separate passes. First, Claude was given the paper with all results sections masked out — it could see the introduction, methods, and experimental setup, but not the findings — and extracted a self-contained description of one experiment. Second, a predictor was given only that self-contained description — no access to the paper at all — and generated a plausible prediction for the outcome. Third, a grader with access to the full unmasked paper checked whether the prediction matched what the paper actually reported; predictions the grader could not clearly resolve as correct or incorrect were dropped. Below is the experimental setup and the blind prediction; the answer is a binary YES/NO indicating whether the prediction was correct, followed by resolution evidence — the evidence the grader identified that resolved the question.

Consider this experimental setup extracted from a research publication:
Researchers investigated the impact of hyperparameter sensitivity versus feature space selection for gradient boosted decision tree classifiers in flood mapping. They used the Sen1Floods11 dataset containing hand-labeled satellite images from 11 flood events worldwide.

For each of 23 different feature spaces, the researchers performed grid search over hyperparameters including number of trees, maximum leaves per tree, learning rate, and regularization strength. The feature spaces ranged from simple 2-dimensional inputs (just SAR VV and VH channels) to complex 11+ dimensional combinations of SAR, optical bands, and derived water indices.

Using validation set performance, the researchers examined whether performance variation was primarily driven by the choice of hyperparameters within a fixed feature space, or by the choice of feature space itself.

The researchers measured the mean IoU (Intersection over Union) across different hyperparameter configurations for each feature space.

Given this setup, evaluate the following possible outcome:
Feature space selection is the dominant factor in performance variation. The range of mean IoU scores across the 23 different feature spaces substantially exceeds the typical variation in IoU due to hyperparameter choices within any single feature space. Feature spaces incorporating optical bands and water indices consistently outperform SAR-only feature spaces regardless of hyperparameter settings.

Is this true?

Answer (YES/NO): YES